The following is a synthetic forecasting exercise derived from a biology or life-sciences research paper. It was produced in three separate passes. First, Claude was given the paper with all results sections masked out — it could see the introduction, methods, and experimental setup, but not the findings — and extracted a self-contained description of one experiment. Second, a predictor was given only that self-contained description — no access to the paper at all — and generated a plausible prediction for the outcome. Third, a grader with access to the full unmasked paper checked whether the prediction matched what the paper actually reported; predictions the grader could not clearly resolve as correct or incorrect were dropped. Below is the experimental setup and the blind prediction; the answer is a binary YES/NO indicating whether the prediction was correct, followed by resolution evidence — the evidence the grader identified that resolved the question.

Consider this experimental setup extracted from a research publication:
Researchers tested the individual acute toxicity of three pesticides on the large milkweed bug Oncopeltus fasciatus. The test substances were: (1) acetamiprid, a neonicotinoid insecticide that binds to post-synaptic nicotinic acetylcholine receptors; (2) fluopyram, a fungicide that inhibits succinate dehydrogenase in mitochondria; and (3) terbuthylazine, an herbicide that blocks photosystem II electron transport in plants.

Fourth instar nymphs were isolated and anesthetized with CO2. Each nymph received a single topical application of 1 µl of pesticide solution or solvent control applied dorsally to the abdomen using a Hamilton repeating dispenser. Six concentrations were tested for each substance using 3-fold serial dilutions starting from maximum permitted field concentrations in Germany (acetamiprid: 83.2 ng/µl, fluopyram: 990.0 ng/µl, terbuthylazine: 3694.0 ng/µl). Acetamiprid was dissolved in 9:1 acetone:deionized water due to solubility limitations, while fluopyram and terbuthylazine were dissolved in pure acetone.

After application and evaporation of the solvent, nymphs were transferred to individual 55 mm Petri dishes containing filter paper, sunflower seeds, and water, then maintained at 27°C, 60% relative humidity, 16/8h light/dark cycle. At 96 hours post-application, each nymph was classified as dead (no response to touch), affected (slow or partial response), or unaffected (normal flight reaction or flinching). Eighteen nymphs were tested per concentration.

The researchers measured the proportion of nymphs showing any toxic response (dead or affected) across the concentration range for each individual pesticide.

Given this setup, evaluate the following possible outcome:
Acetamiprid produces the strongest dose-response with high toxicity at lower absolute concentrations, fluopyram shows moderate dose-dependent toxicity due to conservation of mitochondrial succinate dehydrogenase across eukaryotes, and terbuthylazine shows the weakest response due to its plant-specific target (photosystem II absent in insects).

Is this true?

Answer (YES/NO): NO